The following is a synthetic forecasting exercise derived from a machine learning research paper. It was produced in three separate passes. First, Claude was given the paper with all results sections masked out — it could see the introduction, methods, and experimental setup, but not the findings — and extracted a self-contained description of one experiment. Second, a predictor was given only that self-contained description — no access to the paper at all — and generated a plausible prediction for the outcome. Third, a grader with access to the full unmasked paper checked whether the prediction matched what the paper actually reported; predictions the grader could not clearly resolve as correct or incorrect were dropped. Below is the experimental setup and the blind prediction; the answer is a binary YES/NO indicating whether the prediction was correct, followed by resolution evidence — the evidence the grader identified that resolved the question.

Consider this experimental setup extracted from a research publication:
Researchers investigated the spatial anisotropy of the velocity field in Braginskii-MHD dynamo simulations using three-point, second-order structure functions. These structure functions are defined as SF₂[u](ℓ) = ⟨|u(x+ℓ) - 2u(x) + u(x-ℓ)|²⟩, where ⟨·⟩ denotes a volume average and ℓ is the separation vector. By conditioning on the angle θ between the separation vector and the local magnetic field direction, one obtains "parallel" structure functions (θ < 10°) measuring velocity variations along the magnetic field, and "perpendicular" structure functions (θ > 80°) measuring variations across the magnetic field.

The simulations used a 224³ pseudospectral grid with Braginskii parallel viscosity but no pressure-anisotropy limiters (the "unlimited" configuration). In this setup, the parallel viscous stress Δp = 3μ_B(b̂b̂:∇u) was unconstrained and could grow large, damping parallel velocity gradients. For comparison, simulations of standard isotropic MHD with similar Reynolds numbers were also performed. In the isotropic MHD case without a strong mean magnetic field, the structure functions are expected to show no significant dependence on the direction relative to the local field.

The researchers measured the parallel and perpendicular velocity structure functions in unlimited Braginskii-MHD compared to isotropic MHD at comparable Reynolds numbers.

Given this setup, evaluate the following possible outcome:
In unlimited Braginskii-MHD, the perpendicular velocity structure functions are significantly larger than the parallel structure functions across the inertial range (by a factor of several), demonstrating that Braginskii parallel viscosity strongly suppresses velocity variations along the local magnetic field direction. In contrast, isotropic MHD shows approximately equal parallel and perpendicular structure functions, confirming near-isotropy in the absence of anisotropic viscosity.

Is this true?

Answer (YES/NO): YES